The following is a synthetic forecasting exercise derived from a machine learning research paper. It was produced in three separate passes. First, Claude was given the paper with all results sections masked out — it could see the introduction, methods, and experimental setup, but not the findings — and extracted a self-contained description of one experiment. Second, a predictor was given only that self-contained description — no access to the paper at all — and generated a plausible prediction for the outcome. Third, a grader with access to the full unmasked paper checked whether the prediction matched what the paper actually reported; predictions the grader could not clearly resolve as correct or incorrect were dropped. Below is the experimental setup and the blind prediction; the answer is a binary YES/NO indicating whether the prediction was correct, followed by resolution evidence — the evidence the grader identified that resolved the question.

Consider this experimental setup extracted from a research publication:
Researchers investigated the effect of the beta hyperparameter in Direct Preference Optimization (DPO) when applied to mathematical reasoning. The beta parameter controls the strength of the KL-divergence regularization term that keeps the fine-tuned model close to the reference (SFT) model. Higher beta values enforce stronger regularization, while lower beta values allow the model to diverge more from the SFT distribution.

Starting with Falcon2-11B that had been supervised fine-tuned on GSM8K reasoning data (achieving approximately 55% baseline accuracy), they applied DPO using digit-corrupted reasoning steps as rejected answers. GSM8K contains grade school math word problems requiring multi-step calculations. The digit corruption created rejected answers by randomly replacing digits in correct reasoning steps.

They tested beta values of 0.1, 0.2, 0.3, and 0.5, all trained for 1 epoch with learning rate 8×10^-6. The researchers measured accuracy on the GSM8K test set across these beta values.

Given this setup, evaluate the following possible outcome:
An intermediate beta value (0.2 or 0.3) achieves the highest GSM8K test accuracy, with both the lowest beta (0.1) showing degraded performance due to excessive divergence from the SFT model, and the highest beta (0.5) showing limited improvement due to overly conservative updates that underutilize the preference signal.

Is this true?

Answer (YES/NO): NO